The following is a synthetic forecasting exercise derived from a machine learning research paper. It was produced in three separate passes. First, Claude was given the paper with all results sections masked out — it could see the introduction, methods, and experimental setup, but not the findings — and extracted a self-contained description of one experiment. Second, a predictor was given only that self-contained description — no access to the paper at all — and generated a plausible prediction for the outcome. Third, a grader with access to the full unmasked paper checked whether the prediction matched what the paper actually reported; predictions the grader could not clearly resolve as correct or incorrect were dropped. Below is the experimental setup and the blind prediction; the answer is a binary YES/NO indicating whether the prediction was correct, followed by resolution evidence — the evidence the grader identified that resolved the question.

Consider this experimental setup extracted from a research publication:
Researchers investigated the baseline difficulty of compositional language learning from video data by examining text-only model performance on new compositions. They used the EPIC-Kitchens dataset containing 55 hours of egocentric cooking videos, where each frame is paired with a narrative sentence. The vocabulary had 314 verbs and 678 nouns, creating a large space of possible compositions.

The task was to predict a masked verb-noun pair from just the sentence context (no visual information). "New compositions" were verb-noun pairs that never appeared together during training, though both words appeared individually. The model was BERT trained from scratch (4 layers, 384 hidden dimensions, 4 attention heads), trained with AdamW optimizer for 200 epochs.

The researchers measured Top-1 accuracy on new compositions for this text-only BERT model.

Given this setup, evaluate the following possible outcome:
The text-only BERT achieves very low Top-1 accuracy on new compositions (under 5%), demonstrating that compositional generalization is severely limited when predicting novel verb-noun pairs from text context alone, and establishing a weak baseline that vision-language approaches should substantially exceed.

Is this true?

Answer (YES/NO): YES